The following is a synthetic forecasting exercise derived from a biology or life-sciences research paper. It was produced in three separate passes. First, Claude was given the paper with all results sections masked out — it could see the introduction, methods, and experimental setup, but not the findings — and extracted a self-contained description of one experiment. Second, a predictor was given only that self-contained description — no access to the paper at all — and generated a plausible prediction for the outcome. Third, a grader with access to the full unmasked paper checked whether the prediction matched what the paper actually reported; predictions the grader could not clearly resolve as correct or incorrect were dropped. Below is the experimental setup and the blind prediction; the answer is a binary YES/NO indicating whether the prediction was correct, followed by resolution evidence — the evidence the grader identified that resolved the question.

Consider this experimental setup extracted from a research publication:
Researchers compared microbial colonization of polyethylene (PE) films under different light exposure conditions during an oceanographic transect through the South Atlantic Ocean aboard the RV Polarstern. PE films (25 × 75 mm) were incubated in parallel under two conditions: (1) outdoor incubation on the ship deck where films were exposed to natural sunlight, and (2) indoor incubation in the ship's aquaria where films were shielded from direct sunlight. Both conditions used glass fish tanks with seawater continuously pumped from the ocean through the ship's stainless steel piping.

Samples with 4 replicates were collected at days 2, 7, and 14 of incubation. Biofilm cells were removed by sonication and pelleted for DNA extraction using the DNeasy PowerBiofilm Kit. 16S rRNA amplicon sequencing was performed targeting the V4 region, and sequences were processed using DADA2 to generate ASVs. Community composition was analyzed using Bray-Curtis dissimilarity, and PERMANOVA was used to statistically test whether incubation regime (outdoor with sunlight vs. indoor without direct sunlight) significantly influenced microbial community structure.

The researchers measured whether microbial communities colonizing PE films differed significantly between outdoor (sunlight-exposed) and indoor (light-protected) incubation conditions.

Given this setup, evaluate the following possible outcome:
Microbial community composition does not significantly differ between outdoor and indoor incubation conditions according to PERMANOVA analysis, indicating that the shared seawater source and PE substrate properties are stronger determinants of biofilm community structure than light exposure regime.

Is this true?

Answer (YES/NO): NO